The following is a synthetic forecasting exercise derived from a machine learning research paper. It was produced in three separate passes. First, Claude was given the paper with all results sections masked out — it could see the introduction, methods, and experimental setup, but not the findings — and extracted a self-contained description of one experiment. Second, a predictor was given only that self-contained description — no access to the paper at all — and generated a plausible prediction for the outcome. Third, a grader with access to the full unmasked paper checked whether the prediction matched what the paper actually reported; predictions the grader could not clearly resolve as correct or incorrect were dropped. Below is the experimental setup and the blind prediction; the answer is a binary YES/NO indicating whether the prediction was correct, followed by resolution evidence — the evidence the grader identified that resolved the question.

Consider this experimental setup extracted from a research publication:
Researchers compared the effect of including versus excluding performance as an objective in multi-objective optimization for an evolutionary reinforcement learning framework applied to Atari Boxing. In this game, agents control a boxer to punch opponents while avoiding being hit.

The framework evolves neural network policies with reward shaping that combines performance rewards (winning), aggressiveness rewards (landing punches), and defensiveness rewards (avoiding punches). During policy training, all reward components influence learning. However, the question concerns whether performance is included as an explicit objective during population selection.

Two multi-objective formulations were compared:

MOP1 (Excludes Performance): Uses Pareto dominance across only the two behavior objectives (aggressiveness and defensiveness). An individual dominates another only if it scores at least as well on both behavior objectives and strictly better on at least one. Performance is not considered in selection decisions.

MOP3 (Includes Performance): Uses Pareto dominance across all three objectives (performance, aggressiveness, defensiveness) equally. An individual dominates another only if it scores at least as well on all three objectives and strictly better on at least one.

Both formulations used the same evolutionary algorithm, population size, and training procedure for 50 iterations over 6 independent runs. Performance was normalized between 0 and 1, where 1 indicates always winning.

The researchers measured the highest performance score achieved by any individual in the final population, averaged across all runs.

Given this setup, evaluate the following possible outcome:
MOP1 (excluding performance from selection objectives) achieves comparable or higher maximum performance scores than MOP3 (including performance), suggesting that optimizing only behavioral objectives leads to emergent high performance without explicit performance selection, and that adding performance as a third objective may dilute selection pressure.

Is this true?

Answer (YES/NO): YES